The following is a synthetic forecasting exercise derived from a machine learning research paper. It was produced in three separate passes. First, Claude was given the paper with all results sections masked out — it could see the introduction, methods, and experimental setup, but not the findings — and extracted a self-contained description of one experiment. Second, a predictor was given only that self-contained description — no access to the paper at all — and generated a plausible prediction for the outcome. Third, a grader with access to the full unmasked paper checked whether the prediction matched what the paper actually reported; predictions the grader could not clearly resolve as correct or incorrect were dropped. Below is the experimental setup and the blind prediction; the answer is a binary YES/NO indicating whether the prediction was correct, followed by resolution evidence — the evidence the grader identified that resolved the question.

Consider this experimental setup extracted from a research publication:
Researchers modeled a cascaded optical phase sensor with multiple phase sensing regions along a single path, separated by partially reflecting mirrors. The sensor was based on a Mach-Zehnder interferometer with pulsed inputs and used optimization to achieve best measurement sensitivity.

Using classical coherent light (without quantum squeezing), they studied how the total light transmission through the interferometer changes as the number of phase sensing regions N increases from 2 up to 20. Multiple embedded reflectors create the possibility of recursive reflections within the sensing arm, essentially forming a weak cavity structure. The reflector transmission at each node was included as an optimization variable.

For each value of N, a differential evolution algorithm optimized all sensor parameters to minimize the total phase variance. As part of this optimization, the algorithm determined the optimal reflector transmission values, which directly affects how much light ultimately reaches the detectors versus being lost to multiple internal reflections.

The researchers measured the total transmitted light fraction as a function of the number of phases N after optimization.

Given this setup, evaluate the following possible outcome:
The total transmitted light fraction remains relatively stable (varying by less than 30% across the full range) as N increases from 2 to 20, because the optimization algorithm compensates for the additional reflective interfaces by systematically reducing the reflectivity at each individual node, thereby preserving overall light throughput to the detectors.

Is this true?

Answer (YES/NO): NO